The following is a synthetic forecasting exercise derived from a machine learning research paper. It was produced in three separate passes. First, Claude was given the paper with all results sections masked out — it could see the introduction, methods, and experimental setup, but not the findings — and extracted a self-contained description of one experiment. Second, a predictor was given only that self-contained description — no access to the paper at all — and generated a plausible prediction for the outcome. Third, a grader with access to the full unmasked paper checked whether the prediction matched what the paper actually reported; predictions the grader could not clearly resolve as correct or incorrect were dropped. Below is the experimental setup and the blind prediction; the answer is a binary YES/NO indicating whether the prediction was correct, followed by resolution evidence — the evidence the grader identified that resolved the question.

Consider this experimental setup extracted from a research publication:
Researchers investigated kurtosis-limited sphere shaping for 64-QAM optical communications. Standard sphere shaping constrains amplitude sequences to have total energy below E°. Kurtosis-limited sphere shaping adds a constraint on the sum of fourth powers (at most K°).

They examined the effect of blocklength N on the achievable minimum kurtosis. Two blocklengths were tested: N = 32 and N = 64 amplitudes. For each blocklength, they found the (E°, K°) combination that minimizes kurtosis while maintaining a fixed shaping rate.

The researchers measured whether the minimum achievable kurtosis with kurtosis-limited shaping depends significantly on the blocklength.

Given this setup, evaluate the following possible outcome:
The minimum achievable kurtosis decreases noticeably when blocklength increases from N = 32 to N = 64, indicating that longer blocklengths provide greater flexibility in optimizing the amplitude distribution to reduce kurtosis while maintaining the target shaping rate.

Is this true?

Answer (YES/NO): NO